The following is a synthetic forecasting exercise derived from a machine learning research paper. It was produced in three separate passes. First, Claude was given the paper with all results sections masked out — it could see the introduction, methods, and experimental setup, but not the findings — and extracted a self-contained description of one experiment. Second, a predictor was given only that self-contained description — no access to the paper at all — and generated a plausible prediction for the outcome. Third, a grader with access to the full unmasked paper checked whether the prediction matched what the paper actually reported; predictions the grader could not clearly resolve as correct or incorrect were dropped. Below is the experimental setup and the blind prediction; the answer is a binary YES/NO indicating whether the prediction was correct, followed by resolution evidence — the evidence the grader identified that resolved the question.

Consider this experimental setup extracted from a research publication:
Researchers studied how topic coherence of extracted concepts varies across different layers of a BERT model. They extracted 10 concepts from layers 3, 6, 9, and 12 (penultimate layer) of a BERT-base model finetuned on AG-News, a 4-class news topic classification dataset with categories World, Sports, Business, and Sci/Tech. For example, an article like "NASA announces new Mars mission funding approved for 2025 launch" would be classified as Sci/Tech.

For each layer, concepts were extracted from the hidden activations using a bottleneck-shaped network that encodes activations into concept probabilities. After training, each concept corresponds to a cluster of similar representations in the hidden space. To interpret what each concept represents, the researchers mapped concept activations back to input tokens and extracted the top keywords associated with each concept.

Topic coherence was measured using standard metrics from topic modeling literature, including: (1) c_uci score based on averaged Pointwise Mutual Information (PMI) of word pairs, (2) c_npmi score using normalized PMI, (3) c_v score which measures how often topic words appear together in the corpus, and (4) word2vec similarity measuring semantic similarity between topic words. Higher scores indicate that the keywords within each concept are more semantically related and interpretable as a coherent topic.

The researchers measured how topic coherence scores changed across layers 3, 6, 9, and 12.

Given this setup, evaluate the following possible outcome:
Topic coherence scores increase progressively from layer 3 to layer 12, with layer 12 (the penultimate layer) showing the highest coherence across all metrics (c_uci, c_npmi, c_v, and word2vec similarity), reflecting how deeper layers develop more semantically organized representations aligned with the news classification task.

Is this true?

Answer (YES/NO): YES